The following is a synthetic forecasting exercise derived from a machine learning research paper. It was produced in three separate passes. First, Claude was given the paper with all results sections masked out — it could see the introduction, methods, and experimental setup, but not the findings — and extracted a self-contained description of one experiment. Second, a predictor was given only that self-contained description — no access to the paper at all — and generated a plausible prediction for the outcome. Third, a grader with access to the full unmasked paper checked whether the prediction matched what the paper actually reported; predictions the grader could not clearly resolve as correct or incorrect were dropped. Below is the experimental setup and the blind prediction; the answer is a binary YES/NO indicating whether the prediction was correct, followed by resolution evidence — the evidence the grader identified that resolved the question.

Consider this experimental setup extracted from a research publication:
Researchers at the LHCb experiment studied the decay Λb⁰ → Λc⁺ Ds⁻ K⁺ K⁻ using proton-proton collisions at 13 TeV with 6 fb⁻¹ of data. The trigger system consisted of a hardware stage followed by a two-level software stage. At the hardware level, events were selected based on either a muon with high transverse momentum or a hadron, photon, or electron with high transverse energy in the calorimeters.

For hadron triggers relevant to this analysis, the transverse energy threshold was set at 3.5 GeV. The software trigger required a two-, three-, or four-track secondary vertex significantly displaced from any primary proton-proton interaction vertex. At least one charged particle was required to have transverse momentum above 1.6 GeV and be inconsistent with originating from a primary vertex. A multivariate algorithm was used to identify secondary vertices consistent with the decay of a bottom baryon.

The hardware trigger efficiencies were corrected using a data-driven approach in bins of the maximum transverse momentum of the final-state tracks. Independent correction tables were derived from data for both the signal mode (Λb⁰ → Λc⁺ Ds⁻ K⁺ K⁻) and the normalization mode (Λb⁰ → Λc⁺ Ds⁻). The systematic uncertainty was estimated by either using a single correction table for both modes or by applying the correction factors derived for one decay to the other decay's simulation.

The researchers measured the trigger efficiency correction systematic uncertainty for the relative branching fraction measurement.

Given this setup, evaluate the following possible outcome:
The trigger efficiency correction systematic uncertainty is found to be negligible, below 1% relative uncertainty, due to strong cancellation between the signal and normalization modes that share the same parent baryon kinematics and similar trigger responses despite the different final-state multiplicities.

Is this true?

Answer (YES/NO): NO